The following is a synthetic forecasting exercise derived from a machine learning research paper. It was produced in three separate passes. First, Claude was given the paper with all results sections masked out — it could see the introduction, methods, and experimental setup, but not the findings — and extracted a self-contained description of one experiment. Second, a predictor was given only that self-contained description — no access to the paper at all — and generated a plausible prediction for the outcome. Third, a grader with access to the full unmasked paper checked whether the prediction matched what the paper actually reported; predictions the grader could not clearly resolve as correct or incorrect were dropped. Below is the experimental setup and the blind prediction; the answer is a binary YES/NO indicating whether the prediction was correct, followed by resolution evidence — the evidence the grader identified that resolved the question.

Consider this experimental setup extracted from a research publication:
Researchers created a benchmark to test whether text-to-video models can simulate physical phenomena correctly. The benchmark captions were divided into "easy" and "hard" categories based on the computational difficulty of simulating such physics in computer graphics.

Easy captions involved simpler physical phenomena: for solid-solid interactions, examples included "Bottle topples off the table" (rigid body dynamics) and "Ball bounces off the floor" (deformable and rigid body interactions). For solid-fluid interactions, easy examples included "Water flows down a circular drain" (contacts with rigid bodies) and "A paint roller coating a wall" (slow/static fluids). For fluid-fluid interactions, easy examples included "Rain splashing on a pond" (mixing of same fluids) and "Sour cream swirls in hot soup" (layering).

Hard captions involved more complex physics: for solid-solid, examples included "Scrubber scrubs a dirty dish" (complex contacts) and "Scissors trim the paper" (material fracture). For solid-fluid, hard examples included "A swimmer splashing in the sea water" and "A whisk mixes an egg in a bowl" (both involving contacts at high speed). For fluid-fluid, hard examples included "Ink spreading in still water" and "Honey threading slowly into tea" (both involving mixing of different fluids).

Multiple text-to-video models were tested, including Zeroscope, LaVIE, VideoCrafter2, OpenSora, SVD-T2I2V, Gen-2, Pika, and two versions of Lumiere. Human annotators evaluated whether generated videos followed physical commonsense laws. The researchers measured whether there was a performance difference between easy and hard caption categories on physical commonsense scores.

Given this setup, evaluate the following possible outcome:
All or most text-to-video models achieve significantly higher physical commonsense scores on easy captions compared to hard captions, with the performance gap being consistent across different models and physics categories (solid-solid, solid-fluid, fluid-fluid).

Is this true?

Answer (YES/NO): NO